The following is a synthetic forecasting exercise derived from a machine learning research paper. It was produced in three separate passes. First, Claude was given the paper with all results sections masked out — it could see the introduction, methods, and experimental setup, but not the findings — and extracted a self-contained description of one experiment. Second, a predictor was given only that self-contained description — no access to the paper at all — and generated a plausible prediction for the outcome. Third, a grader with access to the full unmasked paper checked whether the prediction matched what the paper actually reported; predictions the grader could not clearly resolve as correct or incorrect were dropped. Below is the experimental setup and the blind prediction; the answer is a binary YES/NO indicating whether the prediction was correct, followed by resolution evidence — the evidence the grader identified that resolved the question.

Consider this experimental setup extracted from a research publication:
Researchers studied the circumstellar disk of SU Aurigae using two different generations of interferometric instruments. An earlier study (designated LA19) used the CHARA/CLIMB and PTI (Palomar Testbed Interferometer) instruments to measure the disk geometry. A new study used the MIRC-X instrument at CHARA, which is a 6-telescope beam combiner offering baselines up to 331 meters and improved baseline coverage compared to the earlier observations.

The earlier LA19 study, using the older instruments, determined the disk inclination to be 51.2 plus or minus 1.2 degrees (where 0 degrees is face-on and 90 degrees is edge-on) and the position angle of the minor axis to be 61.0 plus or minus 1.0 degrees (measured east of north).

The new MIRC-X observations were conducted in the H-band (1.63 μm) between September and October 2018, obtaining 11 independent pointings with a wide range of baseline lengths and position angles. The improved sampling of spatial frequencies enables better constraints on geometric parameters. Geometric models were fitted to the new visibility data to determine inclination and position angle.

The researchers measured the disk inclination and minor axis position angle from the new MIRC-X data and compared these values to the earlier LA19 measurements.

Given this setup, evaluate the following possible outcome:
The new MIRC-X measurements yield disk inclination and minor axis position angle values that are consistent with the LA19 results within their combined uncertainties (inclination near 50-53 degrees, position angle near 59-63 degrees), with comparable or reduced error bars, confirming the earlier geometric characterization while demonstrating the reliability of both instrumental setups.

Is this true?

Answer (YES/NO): NO